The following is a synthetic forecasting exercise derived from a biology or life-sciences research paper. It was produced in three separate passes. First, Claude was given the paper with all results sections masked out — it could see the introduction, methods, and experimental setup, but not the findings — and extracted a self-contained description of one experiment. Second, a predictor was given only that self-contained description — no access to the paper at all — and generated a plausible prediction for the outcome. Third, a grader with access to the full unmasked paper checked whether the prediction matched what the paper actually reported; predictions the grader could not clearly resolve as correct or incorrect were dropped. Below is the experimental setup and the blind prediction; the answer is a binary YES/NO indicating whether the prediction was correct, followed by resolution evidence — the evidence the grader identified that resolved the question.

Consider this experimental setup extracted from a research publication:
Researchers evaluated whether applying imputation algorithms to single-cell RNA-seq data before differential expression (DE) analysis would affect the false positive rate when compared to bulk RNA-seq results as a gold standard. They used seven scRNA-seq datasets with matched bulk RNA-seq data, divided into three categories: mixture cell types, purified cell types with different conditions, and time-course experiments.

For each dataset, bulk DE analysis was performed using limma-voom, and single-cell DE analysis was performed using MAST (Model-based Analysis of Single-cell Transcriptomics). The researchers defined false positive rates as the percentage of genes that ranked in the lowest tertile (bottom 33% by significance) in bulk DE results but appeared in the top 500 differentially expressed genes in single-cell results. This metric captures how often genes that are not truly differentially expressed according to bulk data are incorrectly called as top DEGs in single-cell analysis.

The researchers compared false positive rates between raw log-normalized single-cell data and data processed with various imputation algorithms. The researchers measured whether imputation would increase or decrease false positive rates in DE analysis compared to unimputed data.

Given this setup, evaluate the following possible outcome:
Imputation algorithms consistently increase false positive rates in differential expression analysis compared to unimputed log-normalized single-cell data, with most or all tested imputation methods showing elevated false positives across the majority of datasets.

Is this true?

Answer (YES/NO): NO